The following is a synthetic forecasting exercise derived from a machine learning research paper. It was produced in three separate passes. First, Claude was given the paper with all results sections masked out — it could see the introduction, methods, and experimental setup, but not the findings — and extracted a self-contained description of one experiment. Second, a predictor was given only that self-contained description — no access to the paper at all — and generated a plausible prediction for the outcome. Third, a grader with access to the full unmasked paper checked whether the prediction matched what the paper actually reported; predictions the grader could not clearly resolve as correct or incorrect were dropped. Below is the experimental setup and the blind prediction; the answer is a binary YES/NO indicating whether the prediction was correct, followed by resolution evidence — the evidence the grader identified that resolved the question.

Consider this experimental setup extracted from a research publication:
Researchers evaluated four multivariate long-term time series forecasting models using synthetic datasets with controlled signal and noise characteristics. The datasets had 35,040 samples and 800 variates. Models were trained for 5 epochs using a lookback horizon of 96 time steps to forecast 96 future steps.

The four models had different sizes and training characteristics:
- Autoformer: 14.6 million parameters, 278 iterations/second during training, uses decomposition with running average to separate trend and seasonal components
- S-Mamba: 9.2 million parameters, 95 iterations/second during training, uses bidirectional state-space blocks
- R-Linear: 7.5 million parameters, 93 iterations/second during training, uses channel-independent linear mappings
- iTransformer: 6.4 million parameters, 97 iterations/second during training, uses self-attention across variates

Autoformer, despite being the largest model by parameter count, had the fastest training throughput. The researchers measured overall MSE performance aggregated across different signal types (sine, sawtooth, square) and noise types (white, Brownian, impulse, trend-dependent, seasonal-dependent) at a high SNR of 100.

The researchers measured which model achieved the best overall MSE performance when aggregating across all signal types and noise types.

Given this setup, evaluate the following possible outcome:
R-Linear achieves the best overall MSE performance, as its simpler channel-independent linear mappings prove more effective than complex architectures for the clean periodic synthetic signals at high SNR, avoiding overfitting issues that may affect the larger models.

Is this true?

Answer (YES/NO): NO